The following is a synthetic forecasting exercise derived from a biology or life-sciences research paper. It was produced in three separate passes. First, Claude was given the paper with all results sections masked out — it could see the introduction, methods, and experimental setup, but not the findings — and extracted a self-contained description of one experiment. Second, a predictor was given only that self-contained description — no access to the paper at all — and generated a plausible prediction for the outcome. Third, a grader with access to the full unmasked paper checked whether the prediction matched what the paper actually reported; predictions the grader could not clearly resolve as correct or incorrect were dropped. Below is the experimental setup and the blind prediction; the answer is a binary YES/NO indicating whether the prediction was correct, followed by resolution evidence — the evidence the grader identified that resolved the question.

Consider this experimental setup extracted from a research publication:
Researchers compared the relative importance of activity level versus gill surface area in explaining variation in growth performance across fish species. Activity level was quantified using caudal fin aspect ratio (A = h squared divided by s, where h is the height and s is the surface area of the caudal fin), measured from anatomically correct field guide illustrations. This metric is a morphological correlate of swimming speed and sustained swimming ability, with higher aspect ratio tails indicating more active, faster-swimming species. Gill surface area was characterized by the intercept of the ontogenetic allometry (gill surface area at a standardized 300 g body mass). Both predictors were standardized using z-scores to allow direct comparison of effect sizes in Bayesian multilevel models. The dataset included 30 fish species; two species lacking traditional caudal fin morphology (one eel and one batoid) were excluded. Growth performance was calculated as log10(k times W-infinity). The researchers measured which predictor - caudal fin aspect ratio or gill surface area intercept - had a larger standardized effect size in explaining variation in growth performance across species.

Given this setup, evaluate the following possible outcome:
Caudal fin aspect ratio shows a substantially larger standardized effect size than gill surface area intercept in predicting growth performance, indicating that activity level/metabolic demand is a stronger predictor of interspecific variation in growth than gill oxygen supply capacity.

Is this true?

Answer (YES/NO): YES